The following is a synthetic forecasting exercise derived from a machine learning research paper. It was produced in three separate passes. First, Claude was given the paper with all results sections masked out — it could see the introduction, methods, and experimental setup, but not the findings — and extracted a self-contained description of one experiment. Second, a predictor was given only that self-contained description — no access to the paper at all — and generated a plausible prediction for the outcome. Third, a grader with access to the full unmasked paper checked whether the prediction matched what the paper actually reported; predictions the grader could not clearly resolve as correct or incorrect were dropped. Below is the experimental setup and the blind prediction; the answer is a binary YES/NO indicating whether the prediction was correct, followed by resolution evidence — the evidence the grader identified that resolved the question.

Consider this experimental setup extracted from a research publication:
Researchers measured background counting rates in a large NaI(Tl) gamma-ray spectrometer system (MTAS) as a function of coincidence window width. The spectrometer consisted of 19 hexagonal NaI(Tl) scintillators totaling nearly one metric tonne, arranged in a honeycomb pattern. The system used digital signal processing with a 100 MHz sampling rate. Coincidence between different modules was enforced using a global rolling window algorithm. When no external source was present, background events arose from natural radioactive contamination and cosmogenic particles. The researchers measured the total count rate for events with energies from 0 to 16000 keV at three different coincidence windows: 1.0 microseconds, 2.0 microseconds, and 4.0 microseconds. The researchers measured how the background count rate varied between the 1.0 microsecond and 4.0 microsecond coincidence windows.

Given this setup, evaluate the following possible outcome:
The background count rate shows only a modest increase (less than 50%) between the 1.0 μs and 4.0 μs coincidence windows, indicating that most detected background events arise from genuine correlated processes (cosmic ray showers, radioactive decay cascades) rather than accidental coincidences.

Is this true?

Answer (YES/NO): NO